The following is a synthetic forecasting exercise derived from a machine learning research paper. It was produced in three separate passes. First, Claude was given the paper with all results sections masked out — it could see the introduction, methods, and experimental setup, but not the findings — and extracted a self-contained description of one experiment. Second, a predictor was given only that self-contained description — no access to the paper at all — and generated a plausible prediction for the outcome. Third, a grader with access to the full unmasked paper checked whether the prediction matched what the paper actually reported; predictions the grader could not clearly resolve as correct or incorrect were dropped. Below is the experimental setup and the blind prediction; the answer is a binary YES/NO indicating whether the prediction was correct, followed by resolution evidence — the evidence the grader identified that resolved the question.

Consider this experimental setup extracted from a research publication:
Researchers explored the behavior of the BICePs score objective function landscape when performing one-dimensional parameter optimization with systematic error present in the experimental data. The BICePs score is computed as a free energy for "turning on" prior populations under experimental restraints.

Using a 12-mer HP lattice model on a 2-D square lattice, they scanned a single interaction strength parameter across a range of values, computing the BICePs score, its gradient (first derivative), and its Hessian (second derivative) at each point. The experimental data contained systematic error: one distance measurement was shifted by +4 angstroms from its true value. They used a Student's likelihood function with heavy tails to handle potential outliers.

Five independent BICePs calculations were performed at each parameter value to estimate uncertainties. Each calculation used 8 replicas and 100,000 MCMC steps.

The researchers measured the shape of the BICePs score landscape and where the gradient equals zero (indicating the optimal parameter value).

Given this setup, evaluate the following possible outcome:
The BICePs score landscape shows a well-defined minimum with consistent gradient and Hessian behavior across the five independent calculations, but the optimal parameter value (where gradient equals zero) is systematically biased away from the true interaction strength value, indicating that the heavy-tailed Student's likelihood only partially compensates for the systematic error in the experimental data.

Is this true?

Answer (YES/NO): NO